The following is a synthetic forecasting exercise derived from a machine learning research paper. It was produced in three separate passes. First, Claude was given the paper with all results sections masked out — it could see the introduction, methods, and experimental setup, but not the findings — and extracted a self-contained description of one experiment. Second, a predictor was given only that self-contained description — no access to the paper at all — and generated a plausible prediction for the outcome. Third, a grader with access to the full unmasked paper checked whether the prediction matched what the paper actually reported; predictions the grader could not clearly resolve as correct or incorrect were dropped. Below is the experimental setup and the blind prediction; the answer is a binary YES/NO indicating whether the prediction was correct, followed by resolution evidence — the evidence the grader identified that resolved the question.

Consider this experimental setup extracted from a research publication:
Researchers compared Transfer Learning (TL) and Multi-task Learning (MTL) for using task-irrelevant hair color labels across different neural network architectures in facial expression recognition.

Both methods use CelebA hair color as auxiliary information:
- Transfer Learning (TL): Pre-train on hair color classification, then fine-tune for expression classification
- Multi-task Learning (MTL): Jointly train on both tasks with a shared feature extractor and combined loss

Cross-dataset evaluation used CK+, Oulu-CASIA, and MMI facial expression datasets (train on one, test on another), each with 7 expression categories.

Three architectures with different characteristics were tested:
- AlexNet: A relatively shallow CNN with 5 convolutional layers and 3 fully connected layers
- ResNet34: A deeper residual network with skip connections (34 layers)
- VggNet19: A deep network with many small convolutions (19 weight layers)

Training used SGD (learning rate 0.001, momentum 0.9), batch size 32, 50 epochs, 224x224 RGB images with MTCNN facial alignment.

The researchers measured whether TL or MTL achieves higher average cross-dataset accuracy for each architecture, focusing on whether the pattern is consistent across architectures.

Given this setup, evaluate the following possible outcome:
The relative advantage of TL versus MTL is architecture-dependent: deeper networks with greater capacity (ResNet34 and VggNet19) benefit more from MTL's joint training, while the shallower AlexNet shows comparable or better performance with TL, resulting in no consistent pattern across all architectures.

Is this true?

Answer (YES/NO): NO